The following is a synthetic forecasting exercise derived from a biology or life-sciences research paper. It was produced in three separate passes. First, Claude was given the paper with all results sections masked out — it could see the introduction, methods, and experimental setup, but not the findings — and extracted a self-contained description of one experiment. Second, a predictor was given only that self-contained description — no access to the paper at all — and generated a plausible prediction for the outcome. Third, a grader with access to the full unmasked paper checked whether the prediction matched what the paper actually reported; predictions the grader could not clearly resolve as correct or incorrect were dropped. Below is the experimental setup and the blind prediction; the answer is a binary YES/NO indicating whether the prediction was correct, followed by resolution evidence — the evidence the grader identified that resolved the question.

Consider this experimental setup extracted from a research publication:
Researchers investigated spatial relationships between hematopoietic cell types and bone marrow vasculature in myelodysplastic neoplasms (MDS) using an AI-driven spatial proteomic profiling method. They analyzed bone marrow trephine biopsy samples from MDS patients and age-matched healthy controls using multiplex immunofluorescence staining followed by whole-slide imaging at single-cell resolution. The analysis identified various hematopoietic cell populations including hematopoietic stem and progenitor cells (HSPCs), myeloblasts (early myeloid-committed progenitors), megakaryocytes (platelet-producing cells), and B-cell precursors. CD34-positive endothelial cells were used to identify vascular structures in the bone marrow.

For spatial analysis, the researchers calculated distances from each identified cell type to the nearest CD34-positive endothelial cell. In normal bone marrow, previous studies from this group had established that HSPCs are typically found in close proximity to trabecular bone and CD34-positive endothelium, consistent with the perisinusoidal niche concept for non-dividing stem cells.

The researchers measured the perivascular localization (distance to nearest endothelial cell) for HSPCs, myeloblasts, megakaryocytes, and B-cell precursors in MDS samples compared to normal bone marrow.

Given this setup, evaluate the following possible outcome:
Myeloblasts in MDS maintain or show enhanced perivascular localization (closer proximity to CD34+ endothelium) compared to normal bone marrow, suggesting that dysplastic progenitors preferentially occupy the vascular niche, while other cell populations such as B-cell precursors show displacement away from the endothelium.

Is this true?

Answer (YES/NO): NO